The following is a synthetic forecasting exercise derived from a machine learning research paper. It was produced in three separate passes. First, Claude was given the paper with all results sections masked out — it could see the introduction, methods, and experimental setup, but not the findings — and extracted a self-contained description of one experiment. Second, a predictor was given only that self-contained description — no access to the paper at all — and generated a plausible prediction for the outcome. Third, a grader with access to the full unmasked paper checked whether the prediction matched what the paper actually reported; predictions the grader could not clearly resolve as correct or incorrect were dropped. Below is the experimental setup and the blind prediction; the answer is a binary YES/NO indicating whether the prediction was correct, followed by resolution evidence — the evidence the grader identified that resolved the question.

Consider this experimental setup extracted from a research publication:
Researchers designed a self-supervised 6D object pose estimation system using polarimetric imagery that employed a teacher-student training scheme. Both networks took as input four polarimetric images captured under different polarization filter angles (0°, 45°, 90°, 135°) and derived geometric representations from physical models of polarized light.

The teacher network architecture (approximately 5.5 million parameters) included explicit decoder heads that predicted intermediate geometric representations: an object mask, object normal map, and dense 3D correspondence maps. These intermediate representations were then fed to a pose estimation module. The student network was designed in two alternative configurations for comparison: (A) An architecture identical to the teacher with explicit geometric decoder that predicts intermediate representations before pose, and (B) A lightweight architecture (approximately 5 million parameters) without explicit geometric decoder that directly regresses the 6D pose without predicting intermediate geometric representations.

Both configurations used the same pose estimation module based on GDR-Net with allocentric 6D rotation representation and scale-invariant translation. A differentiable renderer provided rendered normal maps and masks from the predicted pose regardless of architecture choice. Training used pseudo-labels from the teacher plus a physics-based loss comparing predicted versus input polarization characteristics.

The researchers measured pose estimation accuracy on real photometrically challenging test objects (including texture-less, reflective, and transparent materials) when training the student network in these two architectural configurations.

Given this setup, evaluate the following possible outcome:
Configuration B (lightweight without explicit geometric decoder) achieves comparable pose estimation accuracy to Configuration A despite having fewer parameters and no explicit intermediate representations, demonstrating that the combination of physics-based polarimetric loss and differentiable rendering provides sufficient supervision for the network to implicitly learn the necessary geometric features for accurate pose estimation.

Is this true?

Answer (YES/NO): NO